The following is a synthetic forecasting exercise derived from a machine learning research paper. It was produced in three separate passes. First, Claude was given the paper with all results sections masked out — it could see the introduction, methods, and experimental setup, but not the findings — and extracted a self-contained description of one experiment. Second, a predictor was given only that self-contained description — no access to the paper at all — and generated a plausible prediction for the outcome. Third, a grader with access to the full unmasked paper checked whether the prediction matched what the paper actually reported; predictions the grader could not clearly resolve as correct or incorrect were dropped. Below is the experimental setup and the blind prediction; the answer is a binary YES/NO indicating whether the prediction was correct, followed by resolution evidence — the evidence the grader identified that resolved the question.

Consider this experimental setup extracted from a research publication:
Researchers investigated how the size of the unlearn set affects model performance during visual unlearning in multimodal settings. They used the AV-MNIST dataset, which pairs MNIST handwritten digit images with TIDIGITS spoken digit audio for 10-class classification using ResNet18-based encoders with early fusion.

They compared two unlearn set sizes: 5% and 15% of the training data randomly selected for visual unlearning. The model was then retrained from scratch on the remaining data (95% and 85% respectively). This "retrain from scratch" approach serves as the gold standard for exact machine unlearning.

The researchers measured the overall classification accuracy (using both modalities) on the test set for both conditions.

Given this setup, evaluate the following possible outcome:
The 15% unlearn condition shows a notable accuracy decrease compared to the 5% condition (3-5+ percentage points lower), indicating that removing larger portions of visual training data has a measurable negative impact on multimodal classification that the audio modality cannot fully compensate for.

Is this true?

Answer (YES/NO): NO